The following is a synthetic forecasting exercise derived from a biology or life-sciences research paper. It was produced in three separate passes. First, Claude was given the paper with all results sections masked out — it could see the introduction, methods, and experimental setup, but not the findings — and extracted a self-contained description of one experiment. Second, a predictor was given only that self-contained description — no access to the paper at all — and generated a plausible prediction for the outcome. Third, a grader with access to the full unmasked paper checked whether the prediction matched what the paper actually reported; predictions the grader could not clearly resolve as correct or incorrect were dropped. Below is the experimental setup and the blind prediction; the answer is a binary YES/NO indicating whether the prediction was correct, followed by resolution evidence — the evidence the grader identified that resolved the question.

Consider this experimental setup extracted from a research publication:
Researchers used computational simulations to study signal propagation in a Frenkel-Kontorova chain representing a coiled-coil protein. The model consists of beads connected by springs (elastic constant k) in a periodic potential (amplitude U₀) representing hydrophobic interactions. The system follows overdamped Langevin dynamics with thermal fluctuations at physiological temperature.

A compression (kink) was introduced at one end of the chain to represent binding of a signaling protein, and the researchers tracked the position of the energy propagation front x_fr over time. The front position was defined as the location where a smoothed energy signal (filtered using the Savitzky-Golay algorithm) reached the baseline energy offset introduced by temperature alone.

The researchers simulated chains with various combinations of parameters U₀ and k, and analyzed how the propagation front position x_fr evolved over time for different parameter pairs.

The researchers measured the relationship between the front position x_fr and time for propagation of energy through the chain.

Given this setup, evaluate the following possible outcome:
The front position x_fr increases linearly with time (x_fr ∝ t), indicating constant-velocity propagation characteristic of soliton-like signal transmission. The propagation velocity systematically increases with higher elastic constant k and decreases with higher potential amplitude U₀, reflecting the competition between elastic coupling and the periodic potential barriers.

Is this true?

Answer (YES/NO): NO